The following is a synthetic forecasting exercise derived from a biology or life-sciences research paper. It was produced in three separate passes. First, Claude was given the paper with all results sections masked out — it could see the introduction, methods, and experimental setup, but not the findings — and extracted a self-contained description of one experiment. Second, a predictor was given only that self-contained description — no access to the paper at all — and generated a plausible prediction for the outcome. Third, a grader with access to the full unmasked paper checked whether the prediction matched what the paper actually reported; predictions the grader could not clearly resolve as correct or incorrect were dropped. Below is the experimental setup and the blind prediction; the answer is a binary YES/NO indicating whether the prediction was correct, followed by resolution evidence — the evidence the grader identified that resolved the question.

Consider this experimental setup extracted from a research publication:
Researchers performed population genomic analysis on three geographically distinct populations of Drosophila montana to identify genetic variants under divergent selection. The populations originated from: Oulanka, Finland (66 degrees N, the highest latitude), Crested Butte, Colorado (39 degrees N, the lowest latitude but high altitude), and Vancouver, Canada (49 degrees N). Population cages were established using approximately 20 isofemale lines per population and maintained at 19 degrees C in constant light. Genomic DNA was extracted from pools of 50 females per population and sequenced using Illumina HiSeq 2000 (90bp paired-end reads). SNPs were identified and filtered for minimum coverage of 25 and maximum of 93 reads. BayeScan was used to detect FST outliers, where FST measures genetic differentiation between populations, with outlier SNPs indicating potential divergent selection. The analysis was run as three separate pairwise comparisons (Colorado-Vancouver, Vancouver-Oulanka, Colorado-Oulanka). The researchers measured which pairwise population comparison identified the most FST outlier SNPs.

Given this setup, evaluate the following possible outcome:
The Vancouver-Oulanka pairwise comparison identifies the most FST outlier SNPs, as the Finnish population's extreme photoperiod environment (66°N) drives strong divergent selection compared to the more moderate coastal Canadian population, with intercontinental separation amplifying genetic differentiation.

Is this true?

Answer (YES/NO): NO